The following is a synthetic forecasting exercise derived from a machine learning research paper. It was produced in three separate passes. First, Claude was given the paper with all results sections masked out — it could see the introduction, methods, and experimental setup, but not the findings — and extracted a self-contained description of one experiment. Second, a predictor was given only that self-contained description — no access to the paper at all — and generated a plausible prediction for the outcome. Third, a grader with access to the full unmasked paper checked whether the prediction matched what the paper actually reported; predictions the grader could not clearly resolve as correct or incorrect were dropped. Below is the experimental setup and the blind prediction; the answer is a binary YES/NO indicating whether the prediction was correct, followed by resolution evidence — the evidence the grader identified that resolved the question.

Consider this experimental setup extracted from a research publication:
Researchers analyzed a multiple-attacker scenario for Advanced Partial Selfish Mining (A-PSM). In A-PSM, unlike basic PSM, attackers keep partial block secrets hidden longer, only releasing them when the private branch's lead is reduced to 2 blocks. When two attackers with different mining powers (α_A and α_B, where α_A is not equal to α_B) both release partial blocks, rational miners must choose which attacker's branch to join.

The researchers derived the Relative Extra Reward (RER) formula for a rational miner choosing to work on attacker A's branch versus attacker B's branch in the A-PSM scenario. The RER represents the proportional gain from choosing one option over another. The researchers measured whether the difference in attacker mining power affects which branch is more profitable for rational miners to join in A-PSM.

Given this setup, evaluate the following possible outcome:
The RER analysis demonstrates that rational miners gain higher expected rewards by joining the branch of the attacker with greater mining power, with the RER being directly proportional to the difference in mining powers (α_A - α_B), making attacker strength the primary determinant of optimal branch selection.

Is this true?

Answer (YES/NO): NO